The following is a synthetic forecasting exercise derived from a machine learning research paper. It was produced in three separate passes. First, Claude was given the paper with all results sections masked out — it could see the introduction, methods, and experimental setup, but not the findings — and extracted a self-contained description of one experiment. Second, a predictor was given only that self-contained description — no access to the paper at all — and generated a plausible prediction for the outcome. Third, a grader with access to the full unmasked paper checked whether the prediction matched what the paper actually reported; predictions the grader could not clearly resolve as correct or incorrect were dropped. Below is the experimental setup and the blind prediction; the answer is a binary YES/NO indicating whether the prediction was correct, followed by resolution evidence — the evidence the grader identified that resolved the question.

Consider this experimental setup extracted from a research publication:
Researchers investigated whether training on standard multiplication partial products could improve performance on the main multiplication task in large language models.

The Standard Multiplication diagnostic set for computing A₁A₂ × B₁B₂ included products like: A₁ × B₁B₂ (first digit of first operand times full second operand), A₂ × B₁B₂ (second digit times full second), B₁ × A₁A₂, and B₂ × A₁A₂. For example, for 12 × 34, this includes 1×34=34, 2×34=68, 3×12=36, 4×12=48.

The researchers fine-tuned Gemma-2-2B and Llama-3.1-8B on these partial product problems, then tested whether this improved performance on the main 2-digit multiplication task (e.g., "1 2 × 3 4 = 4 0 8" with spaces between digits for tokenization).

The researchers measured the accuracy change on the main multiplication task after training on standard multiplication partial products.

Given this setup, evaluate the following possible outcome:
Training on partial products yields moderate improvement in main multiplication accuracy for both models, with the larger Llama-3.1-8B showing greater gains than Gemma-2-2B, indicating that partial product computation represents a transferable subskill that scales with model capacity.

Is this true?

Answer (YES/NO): NO